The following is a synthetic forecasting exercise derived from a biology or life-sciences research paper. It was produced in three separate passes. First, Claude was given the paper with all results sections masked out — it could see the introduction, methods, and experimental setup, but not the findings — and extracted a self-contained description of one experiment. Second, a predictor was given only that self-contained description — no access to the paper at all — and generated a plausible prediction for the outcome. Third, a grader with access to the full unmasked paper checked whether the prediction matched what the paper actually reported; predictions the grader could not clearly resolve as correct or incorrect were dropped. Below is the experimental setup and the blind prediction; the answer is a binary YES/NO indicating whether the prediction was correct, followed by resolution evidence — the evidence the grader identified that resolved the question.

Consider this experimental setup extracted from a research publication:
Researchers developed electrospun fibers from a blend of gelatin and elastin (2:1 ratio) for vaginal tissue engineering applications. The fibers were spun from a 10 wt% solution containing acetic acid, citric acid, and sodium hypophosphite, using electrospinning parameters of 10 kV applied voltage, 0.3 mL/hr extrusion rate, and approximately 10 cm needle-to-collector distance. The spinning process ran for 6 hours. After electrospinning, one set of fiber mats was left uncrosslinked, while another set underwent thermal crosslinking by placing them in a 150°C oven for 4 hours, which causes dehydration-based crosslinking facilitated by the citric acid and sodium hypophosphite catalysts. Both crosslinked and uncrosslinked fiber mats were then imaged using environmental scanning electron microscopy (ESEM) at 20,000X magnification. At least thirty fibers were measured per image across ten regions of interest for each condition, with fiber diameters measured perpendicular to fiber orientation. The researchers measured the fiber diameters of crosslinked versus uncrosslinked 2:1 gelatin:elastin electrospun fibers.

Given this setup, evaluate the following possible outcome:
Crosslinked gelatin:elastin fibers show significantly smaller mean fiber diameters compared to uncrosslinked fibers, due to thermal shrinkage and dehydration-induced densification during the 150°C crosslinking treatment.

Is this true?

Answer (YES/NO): YES